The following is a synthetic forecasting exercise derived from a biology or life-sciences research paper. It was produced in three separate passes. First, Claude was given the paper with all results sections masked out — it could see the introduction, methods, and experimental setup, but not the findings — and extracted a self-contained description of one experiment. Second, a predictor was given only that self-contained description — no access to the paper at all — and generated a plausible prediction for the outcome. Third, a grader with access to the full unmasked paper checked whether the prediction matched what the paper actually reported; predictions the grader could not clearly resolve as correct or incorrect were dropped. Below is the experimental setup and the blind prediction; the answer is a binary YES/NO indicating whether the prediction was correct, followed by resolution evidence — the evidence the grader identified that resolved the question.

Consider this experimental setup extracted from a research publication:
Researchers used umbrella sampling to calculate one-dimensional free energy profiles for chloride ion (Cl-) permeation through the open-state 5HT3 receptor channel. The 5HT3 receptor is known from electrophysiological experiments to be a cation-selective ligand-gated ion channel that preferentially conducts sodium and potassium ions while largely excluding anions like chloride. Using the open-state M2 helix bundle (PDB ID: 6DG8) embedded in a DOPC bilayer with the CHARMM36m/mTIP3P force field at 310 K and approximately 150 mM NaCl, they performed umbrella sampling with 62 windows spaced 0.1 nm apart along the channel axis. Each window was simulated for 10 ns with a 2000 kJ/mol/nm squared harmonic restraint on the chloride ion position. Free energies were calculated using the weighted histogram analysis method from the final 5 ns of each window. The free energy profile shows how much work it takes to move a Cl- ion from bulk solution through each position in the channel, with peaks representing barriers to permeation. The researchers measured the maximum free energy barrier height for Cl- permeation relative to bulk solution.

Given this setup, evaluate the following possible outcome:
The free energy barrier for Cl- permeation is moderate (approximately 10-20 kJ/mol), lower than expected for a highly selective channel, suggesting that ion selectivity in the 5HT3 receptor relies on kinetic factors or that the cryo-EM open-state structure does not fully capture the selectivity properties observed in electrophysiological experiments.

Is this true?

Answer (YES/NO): NO